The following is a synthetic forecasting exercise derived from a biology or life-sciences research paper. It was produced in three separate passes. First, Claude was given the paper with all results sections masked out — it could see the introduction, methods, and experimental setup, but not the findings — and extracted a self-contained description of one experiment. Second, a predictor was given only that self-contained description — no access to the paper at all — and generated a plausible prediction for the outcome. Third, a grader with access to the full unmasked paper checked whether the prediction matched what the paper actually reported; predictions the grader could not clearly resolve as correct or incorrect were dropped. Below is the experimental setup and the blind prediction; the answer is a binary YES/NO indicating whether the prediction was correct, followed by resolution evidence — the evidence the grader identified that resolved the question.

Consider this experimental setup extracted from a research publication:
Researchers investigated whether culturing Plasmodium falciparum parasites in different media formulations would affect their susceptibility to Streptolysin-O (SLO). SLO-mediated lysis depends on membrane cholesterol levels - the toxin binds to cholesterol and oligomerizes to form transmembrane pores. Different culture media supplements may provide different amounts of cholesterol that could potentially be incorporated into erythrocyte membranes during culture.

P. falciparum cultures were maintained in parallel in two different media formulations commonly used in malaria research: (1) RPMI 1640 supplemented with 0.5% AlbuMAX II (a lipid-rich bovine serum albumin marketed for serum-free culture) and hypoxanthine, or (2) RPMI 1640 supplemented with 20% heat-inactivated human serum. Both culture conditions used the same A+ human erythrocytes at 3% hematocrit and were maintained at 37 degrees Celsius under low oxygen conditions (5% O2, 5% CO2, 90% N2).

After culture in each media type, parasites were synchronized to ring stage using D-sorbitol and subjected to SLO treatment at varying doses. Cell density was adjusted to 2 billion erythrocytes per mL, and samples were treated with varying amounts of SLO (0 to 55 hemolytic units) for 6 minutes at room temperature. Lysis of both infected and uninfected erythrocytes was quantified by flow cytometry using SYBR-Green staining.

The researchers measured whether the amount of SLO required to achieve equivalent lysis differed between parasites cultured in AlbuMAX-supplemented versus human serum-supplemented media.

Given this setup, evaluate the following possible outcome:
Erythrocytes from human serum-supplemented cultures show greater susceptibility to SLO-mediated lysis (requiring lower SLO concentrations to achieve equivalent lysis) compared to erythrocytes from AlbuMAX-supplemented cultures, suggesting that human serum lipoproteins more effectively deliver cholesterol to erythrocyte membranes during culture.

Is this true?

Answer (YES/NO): NO